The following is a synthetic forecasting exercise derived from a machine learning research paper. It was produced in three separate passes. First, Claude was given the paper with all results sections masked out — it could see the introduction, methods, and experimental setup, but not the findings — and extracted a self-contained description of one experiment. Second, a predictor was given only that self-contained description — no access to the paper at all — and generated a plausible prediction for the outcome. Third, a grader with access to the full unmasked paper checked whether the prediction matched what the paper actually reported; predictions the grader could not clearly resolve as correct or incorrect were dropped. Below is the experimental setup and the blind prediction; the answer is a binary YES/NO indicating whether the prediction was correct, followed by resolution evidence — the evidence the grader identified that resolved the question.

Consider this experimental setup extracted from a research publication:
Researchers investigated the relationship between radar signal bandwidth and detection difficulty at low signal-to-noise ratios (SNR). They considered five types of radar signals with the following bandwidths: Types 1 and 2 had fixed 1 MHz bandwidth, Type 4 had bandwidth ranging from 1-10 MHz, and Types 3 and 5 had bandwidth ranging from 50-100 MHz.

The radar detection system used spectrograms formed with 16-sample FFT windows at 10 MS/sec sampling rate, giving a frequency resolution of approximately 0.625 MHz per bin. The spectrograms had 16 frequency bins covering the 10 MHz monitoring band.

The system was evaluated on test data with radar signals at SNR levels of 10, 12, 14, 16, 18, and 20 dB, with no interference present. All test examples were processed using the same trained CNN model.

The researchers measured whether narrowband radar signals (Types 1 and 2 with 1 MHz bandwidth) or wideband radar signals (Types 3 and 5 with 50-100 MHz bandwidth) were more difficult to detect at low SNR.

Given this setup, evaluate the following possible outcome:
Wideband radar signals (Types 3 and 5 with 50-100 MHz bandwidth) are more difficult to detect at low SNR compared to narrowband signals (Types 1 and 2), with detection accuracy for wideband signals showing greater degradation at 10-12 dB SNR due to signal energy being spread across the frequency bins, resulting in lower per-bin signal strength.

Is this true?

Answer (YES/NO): NO